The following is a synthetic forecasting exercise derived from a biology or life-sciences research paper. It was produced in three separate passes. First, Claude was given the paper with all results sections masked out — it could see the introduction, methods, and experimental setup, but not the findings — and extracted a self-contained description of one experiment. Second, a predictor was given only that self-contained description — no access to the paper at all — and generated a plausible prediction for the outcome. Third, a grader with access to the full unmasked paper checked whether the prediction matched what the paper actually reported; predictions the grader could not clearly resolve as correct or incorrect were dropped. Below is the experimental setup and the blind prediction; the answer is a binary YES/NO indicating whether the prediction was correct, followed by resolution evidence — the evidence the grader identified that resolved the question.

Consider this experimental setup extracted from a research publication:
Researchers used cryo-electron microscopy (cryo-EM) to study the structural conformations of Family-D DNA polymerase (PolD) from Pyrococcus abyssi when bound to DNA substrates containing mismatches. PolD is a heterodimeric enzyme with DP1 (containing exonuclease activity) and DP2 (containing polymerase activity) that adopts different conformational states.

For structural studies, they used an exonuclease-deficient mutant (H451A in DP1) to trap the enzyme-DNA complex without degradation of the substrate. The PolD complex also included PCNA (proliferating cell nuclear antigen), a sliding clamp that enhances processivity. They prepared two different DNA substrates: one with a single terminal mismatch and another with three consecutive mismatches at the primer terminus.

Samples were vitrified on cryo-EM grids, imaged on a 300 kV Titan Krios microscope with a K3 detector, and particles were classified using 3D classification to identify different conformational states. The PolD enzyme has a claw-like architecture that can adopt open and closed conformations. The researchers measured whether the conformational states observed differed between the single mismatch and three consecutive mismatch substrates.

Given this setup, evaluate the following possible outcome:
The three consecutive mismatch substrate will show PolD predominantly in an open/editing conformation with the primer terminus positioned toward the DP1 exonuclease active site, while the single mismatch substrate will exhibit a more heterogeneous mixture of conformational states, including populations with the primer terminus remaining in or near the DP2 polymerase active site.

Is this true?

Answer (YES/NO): NO